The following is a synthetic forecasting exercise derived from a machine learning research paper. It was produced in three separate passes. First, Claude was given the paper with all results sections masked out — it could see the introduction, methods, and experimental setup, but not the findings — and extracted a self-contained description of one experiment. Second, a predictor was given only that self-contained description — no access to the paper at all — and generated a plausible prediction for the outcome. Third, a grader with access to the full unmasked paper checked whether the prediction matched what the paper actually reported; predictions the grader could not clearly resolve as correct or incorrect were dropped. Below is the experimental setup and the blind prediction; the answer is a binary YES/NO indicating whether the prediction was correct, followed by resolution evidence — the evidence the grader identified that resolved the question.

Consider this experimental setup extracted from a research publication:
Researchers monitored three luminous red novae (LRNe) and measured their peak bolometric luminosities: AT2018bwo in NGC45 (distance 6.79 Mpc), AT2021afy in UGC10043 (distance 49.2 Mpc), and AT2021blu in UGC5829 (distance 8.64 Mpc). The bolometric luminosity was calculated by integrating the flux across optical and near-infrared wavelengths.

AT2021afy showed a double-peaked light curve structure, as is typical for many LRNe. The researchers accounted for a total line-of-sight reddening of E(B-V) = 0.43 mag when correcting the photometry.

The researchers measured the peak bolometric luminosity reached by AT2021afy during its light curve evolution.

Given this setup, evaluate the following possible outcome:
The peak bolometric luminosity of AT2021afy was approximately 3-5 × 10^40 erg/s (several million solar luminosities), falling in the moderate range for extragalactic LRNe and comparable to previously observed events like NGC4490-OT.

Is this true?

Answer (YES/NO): NO